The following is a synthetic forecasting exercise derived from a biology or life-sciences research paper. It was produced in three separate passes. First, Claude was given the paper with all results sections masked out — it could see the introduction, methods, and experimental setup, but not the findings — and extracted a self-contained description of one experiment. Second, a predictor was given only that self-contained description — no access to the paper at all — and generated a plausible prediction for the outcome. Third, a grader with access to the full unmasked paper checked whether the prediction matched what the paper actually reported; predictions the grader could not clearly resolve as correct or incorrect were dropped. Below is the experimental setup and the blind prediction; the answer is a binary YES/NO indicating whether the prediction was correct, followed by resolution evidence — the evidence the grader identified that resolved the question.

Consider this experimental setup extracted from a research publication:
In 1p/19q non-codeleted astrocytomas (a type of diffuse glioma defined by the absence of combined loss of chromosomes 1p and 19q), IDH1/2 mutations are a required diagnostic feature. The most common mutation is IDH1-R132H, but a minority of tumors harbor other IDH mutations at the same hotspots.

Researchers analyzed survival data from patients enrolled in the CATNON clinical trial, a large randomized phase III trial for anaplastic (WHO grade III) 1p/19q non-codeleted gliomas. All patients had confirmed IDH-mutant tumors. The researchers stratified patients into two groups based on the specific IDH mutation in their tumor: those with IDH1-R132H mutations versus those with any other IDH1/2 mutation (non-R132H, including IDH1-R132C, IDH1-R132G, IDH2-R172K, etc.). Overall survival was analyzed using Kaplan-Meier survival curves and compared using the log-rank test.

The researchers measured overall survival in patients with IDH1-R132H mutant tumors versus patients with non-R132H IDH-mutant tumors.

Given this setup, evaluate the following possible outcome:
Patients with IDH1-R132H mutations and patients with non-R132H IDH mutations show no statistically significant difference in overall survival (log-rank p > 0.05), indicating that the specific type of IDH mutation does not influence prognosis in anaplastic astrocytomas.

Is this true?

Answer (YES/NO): NO